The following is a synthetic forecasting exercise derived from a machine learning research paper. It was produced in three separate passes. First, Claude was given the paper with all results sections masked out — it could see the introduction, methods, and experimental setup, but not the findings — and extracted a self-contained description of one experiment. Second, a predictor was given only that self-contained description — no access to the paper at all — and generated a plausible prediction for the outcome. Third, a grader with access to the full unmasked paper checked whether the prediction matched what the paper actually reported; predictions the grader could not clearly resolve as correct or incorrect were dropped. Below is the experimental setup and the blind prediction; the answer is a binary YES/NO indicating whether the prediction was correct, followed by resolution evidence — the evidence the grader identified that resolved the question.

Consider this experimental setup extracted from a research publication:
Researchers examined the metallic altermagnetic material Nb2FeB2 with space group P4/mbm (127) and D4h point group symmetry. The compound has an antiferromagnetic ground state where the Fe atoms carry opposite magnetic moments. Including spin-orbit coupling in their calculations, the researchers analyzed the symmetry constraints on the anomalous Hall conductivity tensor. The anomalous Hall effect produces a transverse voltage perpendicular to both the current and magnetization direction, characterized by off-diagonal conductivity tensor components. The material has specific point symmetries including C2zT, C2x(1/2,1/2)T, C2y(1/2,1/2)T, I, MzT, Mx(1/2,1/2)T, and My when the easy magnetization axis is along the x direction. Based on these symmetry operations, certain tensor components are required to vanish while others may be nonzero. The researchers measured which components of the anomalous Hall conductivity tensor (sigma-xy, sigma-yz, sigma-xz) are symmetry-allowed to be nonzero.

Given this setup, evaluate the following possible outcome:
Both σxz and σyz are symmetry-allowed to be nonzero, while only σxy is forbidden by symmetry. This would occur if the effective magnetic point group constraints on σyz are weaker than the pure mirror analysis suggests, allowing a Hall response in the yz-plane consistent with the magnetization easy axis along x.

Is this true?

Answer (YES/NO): NO